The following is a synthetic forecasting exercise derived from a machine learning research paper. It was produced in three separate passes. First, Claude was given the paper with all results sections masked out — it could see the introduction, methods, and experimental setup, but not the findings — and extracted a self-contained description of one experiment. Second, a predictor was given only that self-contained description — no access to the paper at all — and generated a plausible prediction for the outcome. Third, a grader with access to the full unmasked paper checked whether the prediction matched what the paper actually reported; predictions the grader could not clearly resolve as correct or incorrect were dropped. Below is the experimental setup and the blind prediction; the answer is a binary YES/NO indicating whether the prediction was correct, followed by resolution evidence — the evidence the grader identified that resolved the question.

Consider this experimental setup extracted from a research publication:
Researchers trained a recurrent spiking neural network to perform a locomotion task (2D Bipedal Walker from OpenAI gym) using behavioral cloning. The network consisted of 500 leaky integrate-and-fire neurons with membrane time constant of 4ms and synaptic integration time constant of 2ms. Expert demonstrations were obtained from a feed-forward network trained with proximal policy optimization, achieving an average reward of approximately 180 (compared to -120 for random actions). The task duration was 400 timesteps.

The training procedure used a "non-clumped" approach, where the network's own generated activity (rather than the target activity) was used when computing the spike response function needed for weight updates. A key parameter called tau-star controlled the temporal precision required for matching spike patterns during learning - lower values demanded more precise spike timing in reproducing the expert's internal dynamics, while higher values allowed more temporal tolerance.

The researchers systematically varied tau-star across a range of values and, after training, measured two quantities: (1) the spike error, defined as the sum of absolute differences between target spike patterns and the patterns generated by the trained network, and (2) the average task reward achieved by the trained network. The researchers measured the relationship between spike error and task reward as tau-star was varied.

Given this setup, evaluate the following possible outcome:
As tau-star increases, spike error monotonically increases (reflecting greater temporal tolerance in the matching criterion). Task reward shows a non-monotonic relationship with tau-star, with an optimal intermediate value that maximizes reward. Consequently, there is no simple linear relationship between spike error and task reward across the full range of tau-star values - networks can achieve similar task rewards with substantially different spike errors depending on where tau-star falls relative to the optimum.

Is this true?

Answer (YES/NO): NO